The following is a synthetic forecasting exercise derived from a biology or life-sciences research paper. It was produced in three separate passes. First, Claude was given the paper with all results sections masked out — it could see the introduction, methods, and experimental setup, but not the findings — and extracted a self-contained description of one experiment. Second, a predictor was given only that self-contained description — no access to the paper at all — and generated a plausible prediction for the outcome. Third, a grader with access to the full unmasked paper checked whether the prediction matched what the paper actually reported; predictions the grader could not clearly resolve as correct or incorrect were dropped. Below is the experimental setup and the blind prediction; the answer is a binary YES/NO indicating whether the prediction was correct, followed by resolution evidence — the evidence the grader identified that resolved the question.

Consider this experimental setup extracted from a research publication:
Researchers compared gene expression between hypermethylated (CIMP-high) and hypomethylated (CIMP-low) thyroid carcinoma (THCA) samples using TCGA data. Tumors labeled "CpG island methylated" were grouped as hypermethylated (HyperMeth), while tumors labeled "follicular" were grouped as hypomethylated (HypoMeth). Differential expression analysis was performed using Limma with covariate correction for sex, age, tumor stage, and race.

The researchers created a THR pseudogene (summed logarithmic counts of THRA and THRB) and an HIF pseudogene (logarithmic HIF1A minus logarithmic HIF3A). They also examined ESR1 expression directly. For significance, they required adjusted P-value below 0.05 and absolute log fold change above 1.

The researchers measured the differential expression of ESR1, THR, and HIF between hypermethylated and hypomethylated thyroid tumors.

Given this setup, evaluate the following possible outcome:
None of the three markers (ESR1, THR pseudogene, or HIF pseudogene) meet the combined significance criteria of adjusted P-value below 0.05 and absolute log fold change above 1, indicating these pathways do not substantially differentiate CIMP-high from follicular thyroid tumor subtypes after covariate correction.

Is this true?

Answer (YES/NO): NO